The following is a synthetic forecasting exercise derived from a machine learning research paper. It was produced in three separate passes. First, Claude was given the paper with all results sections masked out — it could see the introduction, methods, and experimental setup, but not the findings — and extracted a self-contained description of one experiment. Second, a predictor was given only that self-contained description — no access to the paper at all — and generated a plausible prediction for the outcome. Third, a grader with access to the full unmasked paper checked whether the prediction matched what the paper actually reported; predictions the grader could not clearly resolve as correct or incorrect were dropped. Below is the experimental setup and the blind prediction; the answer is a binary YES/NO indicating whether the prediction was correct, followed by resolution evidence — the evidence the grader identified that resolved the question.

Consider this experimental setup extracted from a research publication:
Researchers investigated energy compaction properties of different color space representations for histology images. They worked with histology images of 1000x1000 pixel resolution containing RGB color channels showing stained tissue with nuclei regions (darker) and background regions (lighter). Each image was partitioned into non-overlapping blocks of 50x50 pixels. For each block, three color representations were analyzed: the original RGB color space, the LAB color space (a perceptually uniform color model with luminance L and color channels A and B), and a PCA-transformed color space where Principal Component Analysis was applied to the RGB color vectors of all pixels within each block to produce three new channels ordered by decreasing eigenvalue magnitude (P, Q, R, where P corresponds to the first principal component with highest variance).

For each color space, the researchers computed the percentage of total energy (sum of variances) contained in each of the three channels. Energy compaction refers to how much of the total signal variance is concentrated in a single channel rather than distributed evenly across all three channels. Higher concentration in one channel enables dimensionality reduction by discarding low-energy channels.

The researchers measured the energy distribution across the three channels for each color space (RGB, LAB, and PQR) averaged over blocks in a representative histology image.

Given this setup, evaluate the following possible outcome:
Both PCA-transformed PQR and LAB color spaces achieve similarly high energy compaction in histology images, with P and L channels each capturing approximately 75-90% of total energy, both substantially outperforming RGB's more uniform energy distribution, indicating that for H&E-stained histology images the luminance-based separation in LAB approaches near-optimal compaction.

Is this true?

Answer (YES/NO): NO